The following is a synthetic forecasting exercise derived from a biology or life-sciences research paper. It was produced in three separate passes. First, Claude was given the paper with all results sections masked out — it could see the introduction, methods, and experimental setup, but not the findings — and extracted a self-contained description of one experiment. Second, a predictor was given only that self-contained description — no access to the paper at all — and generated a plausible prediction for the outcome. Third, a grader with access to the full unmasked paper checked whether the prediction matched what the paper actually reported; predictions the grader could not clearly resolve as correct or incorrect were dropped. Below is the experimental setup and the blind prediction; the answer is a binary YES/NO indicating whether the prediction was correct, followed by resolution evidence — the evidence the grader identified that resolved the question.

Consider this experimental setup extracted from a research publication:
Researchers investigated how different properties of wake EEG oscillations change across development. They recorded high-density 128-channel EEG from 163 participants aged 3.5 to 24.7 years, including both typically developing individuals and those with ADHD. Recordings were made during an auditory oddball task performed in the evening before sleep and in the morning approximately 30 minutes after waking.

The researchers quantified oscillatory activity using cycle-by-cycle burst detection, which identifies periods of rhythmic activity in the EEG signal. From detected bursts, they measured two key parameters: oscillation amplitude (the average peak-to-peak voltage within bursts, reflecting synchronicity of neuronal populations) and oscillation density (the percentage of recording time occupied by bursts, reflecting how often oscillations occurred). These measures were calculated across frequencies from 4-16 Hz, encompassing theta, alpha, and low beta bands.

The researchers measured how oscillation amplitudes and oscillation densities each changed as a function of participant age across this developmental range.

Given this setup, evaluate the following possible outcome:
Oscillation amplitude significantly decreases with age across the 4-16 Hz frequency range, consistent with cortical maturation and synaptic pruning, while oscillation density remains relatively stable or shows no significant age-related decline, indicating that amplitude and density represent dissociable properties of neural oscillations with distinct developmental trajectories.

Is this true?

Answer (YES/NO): NO